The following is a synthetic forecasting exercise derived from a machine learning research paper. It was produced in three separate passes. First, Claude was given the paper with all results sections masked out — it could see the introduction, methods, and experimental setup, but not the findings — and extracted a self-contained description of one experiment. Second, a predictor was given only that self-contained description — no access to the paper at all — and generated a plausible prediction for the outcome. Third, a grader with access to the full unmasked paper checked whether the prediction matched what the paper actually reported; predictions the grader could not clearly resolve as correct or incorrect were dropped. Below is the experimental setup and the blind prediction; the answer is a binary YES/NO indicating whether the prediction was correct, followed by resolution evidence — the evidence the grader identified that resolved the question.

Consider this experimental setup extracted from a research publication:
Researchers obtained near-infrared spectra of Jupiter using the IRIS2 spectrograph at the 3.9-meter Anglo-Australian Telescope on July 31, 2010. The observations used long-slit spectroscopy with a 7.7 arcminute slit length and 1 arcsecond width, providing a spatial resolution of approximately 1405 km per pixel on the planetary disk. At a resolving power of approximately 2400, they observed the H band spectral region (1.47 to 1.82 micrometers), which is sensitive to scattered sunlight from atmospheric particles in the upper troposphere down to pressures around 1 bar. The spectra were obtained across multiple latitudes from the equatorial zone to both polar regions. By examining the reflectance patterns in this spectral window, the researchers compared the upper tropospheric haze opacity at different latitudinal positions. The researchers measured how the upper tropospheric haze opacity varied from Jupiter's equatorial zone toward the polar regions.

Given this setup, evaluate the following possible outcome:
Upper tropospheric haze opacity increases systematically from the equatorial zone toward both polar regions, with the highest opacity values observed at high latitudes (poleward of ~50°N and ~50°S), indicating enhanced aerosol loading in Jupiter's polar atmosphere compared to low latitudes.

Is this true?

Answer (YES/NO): NO